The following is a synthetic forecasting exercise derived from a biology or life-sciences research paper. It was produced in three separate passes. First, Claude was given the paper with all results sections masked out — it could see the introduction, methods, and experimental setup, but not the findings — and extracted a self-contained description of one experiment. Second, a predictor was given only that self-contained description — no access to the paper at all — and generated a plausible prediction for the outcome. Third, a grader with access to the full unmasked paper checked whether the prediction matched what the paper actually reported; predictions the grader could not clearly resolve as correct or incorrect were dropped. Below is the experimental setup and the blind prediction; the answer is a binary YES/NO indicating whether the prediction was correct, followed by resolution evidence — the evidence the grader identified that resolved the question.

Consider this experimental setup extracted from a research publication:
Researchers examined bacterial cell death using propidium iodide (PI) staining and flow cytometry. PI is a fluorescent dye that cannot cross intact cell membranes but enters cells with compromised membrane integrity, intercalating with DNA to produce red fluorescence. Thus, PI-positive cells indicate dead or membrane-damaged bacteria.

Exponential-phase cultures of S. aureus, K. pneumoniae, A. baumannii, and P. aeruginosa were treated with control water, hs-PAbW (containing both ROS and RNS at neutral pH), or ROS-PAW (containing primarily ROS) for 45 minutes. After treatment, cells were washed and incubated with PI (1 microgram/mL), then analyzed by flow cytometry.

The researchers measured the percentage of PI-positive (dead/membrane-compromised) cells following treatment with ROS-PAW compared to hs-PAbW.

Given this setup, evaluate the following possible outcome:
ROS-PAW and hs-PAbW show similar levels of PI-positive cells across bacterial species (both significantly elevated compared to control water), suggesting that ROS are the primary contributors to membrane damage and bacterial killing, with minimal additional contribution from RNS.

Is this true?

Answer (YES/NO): NO